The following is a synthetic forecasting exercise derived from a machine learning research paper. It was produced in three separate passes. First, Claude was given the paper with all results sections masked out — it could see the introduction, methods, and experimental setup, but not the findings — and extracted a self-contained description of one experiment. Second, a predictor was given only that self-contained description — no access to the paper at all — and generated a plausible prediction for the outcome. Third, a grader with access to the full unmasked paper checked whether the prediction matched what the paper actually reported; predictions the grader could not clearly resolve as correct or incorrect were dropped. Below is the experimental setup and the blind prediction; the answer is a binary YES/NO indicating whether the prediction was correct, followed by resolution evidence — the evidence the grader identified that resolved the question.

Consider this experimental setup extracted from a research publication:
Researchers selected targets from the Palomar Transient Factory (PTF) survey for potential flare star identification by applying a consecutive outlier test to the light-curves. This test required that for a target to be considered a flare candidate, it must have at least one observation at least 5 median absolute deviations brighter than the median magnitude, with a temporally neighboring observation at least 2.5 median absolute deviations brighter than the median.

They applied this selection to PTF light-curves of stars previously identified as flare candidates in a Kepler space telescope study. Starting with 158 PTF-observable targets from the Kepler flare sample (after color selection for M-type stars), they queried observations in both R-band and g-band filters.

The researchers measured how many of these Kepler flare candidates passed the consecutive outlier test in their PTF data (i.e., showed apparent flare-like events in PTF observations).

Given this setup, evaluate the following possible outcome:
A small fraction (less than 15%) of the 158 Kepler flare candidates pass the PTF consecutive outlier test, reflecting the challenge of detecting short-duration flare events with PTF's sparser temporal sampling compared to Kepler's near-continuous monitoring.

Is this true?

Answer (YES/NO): YES